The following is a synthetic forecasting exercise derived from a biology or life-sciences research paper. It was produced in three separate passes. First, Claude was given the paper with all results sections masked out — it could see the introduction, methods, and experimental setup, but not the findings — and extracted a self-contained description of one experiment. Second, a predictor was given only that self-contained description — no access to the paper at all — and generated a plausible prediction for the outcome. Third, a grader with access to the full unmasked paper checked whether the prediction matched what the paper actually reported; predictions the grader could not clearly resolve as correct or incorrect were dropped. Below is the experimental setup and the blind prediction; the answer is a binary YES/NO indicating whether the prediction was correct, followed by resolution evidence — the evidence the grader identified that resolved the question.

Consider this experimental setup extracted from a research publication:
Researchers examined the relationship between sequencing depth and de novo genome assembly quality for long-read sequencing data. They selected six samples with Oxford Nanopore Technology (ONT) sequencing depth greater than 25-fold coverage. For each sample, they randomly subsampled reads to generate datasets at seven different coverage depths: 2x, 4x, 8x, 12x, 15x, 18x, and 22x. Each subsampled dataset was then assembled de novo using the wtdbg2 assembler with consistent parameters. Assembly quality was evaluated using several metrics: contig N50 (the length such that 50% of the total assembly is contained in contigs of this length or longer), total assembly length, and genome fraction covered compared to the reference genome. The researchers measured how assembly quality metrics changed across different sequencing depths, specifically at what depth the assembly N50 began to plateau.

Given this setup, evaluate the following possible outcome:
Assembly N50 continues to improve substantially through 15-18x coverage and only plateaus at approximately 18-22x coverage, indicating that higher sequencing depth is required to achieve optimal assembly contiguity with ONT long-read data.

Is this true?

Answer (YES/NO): NO